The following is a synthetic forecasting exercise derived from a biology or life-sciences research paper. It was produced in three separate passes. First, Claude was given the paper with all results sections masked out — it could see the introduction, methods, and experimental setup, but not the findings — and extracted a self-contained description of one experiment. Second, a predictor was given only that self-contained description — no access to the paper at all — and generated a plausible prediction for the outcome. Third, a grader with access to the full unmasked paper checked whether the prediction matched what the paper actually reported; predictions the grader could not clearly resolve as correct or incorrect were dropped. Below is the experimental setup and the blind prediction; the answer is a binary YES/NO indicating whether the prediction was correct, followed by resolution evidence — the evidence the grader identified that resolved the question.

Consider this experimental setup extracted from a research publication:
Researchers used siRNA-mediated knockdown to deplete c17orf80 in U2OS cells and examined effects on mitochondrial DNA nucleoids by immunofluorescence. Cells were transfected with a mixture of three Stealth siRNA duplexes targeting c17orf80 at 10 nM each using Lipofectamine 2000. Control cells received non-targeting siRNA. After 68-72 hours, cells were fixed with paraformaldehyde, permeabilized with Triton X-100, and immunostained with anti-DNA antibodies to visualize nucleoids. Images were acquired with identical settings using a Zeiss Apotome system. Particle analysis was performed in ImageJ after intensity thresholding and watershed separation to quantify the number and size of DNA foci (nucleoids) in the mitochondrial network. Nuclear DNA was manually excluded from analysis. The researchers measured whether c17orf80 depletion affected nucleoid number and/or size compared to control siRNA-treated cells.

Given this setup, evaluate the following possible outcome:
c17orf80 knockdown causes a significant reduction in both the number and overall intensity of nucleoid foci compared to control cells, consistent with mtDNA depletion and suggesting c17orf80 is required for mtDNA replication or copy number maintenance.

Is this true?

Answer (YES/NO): NO